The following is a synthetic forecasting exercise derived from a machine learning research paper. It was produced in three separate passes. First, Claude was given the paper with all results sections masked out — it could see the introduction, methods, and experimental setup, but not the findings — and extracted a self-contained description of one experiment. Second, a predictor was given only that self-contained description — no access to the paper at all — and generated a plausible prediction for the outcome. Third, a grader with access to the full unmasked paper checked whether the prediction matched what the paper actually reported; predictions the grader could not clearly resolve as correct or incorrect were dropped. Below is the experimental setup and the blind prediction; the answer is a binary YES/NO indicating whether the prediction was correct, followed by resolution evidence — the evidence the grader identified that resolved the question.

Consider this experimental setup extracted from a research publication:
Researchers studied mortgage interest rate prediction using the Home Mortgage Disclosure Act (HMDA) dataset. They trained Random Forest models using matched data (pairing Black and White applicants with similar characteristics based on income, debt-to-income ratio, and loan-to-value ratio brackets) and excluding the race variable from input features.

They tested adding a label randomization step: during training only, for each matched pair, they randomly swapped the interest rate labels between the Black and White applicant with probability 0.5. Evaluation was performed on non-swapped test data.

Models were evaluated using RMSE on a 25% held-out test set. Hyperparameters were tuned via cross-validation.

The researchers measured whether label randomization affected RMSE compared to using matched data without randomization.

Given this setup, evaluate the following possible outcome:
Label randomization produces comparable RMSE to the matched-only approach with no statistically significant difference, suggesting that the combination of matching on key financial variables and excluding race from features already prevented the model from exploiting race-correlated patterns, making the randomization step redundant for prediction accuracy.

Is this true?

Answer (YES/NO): NO